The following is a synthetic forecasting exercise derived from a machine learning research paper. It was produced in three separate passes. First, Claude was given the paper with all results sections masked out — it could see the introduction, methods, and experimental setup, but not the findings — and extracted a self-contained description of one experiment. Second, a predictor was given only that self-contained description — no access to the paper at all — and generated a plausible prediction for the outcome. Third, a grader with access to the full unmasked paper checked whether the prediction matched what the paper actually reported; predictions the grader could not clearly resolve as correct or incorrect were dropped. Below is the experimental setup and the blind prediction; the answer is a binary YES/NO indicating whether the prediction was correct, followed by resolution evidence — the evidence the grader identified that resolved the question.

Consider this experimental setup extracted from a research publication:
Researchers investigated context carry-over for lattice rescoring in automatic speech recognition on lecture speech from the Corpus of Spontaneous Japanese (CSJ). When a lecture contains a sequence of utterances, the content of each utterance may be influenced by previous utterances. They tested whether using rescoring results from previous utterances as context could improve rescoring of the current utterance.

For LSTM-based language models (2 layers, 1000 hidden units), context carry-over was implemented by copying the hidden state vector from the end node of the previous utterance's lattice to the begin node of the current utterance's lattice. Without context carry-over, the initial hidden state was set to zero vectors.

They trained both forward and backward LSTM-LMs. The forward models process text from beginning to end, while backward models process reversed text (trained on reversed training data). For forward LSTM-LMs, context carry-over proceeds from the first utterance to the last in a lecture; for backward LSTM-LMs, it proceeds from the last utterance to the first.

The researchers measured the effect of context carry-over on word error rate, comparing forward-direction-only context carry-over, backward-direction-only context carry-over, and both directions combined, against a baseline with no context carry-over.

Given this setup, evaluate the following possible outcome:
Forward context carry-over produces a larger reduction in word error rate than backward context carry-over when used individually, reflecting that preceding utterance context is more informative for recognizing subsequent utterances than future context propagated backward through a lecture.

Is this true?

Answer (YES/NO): NO